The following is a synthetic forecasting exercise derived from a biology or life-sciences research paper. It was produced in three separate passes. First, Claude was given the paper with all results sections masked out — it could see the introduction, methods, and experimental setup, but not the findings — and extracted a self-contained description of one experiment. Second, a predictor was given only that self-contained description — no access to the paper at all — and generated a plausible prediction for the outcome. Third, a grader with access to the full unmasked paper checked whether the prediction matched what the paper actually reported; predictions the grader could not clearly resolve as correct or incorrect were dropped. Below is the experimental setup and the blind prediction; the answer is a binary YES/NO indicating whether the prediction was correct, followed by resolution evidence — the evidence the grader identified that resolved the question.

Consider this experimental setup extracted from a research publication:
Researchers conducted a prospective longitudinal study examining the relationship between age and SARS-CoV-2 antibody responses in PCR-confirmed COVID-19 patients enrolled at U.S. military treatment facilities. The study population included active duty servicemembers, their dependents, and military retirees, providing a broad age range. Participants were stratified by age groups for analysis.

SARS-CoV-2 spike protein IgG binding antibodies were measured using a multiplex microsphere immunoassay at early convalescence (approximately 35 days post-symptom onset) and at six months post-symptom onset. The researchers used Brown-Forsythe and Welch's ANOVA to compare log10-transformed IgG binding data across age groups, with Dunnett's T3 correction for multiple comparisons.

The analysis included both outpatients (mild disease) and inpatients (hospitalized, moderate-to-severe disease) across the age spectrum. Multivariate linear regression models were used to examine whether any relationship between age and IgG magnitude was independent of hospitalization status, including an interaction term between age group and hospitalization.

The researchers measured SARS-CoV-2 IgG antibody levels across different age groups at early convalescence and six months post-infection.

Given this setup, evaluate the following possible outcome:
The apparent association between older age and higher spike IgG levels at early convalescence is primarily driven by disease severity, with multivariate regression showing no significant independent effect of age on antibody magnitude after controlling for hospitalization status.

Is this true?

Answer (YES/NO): NO